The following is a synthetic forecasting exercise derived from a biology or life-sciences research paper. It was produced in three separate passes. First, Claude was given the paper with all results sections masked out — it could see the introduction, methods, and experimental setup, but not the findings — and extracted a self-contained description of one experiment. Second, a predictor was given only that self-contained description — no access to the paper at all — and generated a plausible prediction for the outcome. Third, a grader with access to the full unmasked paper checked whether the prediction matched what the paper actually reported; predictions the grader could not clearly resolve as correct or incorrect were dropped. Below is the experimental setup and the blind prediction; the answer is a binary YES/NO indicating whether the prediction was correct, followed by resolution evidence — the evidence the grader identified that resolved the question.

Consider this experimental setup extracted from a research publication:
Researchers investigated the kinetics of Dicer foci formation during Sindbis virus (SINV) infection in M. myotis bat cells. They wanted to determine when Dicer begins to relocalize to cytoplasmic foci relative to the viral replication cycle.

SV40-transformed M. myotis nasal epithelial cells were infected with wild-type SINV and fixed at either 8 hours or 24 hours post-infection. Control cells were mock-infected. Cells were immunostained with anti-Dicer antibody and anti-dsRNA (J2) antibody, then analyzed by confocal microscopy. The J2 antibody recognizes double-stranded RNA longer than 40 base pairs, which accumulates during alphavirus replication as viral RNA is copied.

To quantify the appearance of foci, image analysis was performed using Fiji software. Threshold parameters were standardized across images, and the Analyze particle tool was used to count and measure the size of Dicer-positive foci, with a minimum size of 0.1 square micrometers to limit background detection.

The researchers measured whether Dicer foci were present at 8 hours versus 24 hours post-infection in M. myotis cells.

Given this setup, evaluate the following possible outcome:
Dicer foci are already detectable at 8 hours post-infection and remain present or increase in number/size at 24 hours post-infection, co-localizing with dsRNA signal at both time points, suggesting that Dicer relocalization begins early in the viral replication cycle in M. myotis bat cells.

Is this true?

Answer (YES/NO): NO